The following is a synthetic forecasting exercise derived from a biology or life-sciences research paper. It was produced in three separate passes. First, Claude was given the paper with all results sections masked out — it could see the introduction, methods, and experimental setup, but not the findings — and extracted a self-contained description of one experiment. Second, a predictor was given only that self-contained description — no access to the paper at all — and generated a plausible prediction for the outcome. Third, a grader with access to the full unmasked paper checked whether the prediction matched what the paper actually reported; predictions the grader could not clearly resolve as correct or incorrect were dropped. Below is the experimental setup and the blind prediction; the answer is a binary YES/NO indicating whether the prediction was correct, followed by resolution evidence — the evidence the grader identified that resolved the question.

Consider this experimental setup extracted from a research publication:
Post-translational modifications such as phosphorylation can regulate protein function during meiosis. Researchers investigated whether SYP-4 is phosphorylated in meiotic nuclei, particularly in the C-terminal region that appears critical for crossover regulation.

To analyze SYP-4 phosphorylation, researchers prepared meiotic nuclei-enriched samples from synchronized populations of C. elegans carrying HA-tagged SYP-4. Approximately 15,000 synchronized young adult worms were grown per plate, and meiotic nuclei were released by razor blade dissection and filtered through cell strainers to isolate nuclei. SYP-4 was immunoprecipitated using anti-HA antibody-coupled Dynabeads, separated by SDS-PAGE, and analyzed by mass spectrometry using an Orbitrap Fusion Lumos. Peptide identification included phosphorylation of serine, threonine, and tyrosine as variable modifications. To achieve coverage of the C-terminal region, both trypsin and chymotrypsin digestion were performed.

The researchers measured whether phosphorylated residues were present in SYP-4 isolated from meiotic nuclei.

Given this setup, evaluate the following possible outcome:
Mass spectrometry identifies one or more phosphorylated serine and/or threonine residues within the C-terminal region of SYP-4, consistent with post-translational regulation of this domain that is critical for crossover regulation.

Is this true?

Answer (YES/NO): YES